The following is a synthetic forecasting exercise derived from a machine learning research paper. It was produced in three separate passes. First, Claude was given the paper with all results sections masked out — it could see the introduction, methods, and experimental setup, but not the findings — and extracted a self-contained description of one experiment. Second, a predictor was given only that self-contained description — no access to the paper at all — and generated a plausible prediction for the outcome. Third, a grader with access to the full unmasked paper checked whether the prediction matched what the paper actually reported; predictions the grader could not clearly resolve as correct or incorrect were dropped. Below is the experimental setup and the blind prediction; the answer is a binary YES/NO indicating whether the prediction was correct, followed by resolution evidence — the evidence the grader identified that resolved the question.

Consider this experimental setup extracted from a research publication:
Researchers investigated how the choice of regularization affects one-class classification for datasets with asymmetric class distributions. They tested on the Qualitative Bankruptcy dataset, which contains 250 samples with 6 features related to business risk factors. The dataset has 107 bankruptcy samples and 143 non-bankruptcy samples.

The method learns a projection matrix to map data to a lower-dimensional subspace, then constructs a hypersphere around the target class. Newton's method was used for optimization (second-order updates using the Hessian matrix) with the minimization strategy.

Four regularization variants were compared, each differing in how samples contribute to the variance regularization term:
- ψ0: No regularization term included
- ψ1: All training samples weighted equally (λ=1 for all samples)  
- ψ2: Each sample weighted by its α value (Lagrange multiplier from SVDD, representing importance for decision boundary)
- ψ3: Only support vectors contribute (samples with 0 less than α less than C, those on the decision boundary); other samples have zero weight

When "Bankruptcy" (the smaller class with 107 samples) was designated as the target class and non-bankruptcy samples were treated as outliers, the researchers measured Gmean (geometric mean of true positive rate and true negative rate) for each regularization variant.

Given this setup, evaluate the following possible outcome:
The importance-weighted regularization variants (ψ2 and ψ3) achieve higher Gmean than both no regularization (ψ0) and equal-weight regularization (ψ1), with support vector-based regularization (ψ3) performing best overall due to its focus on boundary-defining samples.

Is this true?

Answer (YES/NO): NO